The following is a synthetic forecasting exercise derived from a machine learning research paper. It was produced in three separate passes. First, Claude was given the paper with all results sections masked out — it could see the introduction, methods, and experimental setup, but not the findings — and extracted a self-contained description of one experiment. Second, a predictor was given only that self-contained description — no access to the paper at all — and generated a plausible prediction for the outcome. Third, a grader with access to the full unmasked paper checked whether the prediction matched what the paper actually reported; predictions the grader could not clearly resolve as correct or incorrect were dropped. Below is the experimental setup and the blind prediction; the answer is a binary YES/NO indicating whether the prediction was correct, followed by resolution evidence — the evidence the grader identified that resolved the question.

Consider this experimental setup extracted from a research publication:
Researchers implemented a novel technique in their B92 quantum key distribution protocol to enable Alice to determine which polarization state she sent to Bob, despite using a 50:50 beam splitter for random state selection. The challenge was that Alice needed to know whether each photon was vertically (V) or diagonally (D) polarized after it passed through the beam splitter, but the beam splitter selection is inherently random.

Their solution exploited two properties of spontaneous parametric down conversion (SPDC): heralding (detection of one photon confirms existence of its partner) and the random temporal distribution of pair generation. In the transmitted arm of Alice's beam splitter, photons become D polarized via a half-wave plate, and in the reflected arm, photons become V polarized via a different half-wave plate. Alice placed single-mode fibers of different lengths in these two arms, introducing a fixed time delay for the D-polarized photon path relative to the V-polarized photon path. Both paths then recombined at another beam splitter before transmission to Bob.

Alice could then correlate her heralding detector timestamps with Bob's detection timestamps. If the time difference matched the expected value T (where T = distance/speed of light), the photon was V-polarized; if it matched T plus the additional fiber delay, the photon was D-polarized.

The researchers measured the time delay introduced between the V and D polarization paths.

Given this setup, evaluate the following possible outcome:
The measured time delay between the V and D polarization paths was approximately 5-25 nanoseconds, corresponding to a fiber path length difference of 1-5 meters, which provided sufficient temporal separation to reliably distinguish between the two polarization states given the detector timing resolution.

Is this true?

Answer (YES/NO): YES